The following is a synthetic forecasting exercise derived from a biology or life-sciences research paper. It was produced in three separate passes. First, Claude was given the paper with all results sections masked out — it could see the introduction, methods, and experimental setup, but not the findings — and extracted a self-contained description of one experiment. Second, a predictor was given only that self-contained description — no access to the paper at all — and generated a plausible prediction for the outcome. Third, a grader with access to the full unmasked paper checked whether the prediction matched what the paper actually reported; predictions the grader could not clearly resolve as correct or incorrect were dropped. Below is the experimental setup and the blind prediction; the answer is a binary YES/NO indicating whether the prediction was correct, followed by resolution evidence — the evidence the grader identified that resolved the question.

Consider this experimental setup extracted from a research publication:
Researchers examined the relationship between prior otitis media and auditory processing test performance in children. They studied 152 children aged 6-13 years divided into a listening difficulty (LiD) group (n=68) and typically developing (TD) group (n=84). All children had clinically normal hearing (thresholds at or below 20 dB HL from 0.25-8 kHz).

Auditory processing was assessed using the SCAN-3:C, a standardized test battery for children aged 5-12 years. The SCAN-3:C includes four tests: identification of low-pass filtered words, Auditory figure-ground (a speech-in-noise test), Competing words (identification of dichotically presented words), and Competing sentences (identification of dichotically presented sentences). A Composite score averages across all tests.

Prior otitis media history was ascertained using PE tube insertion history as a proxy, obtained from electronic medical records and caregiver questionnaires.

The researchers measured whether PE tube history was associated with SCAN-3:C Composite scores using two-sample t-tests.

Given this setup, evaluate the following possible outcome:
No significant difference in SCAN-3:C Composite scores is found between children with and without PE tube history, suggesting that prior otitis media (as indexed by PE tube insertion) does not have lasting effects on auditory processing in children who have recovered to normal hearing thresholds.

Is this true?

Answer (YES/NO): YES